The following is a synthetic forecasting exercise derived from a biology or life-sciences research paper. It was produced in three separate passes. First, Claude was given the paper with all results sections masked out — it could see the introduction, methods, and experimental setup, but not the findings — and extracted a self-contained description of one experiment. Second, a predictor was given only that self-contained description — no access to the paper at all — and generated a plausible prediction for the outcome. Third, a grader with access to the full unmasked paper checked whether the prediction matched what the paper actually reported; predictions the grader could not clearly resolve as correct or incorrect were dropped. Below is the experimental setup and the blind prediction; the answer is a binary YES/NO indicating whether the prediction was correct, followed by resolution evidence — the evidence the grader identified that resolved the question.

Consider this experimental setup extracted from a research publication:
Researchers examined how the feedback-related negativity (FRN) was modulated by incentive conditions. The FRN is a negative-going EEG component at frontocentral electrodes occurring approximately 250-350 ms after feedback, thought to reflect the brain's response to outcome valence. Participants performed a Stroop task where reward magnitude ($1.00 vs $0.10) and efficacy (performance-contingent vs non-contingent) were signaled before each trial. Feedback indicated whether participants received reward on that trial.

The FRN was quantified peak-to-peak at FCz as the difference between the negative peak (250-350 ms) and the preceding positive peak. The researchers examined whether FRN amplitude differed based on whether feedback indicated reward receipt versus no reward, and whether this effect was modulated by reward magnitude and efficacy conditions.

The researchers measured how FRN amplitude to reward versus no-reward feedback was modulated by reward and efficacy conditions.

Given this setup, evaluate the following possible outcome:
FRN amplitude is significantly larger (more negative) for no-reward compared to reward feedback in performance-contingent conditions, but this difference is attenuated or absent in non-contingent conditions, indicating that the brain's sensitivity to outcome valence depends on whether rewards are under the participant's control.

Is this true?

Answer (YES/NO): NO